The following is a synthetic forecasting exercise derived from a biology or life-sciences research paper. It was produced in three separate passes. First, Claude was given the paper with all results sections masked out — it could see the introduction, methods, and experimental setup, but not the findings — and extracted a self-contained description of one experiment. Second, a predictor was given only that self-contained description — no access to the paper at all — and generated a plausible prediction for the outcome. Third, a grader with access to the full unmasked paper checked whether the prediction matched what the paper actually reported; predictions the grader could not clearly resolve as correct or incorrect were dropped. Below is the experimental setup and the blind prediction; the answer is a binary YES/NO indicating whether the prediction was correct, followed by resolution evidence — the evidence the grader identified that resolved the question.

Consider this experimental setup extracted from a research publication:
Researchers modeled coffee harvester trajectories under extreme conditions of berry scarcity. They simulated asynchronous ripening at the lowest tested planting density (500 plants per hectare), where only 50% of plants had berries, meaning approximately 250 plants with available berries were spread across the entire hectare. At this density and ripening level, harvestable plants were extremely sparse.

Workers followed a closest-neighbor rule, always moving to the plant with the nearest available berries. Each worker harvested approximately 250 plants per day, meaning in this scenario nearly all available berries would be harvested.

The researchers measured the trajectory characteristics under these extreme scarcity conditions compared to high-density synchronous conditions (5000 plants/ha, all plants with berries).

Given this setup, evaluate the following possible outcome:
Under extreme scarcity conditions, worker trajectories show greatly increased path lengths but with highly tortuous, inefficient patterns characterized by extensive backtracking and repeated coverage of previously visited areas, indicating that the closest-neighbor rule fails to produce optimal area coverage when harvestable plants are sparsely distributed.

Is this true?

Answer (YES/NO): NO